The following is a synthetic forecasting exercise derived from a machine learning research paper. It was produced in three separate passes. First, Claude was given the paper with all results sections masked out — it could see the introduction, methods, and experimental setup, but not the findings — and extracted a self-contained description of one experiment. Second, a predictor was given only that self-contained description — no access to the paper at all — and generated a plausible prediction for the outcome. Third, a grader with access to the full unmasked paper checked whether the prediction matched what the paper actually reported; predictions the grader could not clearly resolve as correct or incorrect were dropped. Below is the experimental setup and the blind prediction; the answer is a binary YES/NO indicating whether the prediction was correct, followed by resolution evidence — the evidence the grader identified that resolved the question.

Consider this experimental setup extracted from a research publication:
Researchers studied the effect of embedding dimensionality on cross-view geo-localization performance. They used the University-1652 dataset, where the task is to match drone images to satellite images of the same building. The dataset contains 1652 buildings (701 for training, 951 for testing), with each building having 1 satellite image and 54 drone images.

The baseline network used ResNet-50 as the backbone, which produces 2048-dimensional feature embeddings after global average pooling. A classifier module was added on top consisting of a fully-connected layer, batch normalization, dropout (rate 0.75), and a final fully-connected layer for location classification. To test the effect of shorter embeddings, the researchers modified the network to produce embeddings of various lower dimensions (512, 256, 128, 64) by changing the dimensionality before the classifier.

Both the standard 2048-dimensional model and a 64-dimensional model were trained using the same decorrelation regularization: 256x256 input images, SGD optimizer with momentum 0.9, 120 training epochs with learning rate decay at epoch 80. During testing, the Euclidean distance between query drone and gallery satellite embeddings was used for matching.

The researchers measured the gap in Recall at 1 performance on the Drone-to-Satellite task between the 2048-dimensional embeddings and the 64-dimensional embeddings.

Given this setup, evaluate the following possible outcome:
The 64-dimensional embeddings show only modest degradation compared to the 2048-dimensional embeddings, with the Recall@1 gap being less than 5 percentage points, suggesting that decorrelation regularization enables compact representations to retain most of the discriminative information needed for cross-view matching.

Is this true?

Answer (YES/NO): NO